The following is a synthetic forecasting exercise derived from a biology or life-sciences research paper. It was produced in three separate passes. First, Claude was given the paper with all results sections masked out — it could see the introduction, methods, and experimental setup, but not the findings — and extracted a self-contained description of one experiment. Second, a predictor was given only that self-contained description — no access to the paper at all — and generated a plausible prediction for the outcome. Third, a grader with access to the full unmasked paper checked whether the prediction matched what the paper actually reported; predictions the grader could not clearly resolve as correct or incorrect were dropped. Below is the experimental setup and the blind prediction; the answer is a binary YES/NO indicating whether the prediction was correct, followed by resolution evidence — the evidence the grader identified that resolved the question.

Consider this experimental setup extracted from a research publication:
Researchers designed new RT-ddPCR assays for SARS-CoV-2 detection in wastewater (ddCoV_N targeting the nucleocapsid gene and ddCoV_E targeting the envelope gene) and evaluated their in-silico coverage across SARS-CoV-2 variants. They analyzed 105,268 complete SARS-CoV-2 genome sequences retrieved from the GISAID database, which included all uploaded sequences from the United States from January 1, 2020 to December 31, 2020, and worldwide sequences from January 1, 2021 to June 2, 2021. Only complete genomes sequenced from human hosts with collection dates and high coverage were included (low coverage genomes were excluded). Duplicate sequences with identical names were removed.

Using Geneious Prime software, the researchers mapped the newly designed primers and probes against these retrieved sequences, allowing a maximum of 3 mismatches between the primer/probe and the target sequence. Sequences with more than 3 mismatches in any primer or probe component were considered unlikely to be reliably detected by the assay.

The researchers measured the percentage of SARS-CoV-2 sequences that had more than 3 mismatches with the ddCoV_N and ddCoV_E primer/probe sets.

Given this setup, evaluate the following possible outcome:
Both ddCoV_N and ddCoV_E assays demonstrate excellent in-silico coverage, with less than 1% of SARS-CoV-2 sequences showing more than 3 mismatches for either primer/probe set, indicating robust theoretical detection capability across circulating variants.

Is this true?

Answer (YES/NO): NO